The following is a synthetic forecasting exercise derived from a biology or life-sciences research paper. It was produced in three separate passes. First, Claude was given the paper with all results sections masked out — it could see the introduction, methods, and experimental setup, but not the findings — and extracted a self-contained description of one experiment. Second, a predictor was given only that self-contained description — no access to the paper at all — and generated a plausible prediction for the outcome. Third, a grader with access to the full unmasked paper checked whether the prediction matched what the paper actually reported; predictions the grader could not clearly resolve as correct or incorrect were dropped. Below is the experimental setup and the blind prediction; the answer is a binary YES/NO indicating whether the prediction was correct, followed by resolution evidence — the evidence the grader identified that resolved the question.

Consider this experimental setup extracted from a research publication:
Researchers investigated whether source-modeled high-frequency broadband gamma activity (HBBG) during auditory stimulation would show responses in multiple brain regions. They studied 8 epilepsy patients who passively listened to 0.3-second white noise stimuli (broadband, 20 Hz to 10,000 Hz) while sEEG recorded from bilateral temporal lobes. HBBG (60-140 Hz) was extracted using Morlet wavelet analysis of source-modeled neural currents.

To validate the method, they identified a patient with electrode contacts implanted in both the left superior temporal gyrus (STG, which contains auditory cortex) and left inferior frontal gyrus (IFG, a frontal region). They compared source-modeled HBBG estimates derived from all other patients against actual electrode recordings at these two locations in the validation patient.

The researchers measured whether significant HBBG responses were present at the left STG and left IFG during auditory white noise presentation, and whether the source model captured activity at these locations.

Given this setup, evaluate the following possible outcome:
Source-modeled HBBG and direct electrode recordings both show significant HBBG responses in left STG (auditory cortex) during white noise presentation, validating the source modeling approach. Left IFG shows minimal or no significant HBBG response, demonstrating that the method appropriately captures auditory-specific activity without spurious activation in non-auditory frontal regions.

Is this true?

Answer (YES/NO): NO